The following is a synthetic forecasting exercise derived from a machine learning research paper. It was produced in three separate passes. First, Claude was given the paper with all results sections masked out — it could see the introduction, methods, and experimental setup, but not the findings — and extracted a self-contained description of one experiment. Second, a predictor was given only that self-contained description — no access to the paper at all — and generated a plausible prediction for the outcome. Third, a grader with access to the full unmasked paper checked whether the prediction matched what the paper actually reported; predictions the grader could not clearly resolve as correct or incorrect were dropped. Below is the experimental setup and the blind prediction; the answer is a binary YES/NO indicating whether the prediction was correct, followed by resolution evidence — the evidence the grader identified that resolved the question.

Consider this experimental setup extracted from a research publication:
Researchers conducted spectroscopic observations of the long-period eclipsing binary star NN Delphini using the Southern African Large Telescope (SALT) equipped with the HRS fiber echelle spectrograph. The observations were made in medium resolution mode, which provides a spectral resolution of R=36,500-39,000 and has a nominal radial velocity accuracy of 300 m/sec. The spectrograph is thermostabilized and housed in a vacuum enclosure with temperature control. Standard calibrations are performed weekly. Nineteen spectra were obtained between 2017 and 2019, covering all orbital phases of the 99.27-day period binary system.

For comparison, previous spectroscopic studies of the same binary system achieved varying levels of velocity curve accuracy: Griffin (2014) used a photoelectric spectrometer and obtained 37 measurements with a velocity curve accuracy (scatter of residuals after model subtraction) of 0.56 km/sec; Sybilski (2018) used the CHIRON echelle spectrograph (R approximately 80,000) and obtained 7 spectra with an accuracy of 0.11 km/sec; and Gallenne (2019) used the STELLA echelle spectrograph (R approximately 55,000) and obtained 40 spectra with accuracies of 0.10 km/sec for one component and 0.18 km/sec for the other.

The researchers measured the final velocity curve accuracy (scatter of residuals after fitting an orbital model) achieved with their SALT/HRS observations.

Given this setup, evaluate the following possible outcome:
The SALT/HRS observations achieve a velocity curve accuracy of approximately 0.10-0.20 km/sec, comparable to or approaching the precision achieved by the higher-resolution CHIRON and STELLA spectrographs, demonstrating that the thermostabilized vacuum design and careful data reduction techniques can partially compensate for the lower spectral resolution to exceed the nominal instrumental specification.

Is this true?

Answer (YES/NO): NO